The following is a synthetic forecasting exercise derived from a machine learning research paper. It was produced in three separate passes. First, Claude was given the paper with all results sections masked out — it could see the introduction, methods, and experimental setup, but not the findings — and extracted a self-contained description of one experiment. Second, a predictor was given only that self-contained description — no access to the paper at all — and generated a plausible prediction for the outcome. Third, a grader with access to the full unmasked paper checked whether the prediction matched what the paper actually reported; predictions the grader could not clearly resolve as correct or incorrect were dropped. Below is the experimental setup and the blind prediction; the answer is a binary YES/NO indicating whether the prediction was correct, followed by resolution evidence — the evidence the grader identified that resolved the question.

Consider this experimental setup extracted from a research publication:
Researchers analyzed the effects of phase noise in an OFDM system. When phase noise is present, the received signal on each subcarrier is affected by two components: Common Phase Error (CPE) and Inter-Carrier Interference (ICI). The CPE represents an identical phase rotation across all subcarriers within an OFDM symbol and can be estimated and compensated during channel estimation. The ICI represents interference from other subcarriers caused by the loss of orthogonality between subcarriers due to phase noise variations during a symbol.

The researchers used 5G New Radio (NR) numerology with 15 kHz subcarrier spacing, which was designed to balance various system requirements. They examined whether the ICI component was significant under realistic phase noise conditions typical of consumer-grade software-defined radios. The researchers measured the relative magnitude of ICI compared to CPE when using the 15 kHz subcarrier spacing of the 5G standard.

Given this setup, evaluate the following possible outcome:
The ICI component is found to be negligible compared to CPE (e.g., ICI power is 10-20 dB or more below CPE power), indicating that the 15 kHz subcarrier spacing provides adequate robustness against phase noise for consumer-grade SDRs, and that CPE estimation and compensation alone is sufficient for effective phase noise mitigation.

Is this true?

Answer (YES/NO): YES